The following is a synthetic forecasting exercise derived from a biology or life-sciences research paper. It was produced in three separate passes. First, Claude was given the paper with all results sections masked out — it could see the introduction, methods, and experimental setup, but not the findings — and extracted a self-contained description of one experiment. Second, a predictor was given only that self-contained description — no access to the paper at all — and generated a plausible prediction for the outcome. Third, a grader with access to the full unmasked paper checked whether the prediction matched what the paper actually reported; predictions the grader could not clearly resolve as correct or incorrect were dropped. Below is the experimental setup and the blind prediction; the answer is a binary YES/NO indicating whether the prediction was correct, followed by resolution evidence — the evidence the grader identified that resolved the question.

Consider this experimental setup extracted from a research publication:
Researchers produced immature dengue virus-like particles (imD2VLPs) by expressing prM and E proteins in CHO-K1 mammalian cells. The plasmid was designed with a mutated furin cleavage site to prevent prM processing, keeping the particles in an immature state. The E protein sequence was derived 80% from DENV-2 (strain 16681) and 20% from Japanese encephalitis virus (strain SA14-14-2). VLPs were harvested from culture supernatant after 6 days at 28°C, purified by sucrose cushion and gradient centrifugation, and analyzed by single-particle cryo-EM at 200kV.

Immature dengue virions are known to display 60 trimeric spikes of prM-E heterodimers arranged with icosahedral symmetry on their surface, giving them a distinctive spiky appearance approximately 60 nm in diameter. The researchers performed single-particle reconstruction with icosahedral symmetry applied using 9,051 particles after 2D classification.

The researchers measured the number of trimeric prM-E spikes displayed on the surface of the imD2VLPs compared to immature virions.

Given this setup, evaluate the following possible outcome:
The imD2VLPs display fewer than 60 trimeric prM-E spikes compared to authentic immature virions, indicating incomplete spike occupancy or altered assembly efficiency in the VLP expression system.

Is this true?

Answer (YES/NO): NO